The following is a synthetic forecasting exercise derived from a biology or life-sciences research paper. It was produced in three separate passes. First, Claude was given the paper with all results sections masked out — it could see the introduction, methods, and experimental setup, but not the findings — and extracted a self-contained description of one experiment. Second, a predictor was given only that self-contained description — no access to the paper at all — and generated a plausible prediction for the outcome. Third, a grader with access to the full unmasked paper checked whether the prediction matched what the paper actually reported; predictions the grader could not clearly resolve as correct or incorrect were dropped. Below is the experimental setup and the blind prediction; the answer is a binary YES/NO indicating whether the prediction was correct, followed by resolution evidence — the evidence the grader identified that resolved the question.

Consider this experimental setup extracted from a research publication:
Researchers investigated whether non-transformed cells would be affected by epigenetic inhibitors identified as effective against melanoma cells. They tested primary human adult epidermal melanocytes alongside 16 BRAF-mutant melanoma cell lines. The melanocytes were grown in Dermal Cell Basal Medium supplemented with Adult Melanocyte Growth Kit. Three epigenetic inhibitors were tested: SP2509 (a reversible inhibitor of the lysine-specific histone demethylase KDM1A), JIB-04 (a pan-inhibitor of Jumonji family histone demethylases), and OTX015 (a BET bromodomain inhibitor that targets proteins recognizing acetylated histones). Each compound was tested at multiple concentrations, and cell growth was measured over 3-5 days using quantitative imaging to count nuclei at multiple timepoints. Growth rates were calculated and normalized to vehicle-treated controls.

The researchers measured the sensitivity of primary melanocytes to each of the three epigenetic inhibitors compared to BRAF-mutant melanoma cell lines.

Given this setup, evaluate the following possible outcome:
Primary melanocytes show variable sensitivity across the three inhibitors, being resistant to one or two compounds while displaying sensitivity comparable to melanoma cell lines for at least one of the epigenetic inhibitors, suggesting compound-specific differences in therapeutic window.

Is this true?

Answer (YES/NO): NO